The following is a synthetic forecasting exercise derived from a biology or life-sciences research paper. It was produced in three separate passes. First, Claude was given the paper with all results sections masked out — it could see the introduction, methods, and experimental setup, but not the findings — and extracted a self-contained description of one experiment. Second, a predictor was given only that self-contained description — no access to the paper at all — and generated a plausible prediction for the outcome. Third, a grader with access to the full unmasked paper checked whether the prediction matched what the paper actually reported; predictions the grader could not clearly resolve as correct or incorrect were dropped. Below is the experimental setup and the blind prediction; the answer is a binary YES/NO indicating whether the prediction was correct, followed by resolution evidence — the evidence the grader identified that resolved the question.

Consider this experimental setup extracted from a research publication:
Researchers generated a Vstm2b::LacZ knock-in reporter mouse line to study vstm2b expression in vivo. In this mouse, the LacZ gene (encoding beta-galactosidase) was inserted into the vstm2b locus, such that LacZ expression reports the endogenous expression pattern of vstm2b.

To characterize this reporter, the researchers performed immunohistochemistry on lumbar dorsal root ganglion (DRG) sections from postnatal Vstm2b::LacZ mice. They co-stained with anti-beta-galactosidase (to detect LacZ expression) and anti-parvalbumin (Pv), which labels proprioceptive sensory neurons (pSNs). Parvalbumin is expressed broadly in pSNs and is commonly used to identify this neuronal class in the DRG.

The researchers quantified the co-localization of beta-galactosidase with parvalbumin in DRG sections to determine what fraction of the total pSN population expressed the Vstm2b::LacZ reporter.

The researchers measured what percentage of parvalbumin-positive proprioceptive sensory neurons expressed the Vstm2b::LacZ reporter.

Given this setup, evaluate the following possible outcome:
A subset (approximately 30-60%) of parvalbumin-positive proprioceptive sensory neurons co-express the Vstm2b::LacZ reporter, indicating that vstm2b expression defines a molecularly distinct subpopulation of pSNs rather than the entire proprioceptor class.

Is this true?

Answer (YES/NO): YES